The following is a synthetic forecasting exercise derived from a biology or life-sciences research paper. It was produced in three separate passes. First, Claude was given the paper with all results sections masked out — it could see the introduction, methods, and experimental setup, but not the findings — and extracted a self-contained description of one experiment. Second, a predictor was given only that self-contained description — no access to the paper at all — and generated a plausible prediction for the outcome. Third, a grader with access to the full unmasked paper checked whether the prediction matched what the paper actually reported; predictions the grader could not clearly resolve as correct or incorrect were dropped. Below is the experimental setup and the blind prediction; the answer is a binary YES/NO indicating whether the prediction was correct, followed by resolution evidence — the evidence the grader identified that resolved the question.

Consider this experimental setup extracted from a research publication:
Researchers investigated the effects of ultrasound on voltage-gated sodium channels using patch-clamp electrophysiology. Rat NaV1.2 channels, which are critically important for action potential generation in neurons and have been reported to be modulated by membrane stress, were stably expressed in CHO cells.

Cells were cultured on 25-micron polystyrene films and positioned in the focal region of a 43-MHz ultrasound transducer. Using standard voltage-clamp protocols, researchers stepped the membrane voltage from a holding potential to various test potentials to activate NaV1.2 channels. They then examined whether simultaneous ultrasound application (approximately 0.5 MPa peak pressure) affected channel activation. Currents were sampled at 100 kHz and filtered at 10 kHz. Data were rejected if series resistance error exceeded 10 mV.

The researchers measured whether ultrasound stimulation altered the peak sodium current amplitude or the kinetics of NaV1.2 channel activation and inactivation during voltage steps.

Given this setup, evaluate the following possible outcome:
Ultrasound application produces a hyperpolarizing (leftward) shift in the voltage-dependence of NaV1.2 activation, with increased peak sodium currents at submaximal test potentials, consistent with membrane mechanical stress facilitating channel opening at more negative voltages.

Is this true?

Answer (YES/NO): NO